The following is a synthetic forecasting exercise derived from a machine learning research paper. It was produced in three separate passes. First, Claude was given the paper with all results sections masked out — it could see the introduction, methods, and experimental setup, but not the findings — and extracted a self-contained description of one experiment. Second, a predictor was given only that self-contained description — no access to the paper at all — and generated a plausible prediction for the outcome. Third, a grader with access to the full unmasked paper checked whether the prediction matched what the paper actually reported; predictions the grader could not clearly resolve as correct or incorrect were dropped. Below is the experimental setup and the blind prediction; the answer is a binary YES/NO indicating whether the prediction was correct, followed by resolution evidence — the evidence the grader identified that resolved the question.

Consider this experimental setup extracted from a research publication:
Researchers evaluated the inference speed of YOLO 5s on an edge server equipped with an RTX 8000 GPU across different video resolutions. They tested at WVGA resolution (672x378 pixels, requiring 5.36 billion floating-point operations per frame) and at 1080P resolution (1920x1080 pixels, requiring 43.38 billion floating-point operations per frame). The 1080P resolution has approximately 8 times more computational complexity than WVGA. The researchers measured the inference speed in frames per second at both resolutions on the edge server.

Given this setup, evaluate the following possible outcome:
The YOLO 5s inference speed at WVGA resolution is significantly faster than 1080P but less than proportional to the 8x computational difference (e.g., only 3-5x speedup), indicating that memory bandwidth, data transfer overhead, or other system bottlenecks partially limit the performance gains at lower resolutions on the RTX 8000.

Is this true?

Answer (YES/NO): YES